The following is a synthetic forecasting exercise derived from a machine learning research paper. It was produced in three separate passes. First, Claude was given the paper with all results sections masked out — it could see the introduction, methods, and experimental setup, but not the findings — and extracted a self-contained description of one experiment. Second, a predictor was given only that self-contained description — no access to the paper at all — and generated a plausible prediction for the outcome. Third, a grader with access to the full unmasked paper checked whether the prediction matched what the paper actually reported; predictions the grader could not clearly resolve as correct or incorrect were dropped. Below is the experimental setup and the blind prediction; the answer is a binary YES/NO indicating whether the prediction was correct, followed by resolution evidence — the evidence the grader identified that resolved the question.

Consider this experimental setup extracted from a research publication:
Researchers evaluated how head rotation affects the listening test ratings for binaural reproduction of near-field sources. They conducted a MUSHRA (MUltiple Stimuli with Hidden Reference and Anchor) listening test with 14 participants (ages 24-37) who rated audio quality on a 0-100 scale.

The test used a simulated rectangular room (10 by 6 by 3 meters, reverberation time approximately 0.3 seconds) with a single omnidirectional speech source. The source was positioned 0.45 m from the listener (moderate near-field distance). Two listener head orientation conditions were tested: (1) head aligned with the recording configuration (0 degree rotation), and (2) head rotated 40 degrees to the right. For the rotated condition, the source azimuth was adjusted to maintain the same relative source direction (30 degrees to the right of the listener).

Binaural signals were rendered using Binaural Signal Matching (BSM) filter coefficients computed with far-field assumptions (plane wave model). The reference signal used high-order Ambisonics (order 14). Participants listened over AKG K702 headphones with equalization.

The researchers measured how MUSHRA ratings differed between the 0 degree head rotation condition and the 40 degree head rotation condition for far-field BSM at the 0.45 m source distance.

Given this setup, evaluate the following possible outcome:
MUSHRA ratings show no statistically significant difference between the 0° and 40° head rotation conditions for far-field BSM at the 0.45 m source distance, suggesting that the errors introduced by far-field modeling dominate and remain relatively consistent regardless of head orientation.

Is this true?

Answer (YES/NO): NO